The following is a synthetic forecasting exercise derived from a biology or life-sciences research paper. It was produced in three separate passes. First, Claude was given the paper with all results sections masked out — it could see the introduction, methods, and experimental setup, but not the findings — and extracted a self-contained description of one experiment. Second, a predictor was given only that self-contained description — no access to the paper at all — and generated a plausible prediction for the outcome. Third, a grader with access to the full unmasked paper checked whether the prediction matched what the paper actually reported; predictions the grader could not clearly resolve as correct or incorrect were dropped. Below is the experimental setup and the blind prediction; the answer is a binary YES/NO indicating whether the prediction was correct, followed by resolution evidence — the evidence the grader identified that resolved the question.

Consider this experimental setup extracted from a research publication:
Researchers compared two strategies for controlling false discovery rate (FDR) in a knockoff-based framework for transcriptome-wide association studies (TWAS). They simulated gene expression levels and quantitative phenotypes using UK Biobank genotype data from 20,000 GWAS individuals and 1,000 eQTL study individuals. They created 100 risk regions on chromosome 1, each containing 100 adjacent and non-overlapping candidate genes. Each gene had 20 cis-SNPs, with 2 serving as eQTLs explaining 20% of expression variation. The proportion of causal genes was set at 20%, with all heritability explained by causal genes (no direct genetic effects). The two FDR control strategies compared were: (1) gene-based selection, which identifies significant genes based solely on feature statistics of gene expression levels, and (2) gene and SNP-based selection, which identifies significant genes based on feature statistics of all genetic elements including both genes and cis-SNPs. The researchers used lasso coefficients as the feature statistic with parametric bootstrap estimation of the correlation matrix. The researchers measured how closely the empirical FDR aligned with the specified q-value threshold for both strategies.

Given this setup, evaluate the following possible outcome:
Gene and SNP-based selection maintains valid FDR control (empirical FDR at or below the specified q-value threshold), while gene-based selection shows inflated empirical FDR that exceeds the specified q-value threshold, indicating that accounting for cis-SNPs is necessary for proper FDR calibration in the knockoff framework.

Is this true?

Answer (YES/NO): NO